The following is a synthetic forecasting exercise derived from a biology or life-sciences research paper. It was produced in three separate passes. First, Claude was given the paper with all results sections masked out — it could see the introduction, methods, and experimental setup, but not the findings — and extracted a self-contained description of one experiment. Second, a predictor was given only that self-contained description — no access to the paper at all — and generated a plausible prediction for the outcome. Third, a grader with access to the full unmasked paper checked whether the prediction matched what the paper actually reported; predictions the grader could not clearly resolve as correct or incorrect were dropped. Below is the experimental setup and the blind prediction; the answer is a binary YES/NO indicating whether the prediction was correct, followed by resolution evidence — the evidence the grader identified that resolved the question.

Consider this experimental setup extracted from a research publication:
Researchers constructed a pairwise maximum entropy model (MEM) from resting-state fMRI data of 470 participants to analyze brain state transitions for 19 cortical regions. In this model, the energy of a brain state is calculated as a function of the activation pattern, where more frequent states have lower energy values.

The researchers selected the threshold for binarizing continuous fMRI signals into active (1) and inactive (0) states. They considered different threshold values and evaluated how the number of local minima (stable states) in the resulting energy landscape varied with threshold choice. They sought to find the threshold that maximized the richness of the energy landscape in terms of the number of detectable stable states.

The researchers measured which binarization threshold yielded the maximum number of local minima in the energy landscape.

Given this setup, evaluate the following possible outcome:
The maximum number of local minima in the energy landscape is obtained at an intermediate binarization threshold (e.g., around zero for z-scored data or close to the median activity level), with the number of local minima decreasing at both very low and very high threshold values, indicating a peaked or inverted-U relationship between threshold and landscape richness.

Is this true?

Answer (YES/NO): YES